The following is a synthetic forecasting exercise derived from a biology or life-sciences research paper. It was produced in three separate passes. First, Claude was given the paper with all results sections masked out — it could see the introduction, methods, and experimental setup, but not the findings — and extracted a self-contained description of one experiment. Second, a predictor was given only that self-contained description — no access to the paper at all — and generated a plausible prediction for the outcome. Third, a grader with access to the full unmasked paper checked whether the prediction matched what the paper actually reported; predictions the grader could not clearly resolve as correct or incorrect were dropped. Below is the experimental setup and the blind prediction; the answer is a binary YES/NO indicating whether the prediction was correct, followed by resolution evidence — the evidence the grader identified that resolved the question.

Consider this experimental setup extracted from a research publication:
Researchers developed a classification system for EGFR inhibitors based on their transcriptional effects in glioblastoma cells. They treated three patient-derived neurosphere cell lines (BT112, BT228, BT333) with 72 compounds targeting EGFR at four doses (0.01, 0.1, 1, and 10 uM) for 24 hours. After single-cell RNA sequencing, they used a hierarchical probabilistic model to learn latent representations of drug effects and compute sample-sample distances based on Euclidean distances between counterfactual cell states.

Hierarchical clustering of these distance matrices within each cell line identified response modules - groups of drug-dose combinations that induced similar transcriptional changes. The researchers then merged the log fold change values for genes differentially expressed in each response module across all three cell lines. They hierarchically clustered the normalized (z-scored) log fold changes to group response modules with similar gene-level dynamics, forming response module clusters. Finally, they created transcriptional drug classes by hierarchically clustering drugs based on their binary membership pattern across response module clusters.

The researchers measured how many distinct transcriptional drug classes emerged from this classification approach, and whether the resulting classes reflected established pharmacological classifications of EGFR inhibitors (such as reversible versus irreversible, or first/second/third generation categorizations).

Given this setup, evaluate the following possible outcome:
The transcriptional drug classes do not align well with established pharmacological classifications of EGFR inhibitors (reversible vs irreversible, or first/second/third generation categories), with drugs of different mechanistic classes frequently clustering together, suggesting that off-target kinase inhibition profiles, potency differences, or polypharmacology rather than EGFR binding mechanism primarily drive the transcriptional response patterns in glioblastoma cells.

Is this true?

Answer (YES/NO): YES